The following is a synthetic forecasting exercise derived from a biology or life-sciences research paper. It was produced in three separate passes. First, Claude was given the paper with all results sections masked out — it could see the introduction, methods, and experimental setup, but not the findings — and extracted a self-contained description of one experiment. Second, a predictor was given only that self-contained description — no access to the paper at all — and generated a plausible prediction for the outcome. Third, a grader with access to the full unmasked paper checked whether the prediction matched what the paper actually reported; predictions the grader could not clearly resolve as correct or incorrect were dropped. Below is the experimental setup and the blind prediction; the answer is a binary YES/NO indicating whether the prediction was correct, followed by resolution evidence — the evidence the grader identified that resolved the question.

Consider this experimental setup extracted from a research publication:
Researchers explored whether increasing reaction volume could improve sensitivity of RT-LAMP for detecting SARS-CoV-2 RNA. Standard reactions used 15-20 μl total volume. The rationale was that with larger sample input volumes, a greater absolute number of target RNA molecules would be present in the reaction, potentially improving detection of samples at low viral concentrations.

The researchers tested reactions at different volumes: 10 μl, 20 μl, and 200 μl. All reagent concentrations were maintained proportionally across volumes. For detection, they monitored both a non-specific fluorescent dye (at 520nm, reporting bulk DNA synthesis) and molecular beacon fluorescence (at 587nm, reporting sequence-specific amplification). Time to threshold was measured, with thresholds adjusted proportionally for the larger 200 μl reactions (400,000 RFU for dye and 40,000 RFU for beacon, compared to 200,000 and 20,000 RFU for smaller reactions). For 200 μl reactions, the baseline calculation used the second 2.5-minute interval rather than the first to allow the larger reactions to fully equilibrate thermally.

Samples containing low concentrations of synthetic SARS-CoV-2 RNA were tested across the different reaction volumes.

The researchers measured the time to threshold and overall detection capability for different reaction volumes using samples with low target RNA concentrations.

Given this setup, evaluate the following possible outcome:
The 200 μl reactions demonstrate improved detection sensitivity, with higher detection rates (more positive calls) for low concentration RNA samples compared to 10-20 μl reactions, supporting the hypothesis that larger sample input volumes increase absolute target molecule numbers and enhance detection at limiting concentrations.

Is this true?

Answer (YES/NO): YES